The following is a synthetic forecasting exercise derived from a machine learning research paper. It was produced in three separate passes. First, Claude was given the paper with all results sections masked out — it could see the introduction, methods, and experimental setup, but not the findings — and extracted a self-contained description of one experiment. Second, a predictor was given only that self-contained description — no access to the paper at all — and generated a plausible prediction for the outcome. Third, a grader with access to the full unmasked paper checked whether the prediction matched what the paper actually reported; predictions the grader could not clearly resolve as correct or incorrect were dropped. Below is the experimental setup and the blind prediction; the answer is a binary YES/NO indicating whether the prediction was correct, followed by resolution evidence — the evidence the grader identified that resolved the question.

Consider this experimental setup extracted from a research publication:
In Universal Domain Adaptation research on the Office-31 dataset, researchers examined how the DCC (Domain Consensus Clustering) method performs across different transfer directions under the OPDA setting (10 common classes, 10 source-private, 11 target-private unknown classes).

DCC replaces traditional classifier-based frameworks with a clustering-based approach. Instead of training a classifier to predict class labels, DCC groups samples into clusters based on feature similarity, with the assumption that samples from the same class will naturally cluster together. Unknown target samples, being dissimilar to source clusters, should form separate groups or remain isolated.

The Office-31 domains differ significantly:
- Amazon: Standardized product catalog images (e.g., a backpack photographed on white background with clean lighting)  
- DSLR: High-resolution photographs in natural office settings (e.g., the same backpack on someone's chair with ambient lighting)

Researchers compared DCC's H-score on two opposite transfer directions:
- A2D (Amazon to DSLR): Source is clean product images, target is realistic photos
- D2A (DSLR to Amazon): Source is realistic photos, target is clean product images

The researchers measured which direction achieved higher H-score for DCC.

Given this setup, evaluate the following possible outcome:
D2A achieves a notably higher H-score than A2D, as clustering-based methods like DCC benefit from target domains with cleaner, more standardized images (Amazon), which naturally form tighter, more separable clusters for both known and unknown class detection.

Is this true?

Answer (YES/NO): NO